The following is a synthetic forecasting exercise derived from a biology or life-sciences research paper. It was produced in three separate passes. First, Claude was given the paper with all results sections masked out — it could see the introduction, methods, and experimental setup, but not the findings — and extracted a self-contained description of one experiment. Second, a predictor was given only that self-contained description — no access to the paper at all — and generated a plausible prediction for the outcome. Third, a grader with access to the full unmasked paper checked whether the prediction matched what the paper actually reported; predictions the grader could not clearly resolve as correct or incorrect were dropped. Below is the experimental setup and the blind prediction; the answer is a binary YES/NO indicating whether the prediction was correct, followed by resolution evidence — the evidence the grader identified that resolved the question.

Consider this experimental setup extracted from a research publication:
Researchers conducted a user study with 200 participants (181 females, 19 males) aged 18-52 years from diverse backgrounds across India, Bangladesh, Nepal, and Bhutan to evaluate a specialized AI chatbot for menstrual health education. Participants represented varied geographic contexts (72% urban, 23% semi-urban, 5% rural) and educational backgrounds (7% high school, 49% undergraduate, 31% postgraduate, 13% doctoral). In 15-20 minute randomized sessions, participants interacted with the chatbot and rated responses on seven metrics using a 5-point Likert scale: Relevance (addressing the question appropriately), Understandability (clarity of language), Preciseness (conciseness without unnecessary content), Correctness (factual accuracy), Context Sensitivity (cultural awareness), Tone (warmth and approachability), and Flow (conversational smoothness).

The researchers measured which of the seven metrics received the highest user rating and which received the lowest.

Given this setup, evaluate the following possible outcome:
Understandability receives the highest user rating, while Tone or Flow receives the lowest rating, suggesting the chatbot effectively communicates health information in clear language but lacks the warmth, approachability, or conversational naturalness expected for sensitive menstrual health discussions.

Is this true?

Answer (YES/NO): NO